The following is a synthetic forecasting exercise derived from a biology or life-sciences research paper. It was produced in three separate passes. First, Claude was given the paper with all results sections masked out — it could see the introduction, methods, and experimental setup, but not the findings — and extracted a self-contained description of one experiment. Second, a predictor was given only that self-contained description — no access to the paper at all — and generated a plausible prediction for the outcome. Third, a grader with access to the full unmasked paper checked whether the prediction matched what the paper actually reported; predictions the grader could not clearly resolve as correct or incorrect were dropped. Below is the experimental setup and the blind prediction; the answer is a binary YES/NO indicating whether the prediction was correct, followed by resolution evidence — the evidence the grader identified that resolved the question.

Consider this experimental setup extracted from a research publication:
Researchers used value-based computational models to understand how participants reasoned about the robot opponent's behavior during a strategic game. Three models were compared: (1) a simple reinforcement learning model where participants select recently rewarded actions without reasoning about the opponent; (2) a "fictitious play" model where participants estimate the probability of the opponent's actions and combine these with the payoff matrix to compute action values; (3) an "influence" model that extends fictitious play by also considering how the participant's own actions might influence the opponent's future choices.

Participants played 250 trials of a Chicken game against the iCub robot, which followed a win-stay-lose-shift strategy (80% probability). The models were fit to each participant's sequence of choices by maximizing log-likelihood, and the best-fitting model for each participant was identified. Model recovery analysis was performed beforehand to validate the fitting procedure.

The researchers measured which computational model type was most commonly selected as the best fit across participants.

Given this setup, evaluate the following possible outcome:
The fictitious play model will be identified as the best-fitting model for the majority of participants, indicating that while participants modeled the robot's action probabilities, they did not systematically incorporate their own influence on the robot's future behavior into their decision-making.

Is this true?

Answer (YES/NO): NO